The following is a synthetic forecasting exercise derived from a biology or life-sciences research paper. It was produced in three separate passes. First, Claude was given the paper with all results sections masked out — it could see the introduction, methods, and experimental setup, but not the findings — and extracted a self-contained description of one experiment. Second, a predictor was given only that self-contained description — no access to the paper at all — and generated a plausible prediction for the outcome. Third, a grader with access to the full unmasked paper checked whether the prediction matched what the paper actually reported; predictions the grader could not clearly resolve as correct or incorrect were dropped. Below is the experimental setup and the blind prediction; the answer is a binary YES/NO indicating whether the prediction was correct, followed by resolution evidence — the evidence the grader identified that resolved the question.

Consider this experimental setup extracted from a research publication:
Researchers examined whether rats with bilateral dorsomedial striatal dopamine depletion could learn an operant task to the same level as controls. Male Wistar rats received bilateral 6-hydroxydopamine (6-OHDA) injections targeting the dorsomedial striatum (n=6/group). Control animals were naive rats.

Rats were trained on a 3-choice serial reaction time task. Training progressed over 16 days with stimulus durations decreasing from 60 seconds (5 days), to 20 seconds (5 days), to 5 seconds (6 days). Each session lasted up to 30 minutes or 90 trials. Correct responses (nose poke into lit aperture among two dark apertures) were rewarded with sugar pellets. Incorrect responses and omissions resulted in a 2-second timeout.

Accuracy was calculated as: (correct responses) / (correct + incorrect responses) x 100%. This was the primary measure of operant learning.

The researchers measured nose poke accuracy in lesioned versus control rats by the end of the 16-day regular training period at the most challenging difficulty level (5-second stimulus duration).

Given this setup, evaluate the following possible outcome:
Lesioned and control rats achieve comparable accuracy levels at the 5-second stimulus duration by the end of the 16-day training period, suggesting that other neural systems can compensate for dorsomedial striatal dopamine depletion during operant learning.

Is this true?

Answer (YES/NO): YES